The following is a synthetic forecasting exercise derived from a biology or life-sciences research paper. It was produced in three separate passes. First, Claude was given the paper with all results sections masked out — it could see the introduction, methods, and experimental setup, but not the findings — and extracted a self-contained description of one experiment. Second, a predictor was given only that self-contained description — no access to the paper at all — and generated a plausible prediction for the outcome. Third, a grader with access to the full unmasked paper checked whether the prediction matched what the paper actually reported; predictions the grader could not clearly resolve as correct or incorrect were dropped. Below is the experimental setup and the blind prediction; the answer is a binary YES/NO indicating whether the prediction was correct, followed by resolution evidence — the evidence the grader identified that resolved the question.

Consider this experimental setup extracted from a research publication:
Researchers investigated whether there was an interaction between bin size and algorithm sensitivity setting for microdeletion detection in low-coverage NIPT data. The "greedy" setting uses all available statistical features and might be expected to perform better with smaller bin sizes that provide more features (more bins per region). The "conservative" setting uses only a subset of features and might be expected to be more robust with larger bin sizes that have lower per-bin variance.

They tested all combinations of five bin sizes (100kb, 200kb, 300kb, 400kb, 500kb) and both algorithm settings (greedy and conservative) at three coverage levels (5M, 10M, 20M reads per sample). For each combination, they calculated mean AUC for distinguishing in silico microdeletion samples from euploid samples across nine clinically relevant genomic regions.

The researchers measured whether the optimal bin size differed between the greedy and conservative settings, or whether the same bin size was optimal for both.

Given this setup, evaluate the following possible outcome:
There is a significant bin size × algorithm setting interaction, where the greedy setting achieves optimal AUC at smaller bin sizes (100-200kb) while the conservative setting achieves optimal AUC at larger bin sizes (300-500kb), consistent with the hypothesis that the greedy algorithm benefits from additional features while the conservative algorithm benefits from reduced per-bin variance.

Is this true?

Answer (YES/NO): YES